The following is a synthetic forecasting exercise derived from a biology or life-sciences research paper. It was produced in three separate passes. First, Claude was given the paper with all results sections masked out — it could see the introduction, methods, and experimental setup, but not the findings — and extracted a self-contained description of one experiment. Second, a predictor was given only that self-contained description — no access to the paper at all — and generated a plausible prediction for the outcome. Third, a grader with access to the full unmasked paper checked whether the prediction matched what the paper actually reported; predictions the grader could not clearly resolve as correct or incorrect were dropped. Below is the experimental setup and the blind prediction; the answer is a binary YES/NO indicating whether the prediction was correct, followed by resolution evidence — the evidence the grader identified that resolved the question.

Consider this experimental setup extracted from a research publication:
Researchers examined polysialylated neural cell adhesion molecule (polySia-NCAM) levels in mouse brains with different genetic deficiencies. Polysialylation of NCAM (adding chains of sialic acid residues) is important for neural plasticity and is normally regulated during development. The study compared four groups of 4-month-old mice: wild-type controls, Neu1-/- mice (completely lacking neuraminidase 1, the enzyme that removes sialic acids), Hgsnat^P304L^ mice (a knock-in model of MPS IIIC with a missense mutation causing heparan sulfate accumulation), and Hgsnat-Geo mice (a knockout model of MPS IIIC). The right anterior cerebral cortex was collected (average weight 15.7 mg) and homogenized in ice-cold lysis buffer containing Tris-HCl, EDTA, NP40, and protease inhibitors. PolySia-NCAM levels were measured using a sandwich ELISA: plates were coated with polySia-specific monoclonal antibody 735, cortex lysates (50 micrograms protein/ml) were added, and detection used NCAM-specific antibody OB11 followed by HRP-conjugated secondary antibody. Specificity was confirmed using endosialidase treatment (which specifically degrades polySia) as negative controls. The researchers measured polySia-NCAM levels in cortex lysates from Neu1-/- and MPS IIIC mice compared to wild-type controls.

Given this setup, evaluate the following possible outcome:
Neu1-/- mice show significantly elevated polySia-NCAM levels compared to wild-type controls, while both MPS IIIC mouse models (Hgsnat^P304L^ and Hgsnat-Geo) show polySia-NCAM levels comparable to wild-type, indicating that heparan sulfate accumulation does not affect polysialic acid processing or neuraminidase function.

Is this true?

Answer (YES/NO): NO